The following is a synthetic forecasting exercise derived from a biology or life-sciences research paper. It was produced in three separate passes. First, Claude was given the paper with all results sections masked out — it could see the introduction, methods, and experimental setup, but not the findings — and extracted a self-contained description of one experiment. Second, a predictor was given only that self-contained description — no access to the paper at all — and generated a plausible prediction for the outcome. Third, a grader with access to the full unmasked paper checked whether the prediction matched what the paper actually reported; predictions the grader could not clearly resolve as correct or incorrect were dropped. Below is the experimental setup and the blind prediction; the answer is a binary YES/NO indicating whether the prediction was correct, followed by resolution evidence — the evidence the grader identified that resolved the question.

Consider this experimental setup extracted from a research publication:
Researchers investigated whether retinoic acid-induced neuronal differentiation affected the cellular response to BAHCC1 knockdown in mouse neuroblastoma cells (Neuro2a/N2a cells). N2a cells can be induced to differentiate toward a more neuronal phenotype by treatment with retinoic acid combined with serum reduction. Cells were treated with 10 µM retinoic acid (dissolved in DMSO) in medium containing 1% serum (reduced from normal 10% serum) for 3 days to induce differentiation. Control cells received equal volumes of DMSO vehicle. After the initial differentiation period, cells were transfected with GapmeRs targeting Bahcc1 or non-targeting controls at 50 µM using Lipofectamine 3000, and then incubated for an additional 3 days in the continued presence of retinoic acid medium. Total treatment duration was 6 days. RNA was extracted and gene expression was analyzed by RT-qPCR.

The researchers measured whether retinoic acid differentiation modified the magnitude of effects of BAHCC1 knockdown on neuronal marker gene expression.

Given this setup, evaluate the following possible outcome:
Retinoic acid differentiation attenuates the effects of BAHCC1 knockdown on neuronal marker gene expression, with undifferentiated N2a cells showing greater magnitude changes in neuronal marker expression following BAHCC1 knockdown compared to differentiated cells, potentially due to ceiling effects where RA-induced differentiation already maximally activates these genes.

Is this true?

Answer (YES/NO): NO